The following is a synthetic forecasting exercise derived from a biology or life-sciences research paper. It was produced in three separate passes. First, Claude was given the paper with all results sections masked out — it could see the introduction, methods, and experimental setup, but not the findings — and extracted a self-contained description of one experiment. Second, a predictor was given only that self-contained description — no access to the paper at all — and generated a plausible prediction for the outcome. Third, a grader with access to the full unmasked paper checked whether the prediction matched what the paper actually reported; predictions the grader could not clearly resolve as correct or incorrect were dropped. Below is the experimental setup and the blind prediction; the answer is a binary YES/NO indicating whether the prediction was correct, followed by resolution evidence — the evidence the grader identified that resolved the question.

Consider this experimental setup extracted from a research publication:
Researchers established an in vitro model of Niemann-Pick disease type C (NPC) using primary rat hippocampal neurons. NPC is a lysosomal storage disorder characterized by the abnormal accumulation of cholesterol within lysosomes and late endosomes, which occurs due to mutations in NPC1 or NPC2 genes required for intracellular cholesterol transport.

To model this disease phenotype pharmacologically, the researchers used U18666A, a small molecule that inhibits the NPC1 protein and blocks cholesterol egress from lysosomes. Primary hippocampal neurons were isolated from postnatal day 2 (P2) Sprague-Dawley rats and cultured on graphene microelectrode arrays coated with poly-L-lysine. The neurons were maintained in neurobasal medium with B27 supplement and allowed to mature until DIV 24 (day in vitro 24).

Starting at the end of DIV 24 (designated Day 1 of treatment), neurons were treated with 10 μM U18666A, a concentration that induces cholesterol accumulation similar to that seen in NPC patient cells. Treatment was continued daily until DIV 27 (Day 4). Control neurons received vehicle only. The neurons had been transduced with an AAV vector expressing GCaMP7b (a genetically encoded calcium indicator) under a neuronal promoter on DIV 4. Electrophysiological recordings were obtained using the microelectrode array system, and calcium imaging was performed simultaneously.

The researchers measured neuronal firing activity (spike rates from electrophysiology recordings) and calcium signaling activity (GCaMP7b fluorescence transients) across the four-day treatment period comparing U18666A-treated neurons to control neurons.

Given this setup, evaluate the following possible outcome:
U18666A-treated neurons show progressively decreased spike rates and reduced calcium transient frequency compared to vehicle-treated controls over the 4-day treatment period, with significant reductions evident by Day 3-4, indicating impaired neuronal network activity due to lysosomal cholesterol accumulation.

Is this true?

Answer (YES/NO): NO